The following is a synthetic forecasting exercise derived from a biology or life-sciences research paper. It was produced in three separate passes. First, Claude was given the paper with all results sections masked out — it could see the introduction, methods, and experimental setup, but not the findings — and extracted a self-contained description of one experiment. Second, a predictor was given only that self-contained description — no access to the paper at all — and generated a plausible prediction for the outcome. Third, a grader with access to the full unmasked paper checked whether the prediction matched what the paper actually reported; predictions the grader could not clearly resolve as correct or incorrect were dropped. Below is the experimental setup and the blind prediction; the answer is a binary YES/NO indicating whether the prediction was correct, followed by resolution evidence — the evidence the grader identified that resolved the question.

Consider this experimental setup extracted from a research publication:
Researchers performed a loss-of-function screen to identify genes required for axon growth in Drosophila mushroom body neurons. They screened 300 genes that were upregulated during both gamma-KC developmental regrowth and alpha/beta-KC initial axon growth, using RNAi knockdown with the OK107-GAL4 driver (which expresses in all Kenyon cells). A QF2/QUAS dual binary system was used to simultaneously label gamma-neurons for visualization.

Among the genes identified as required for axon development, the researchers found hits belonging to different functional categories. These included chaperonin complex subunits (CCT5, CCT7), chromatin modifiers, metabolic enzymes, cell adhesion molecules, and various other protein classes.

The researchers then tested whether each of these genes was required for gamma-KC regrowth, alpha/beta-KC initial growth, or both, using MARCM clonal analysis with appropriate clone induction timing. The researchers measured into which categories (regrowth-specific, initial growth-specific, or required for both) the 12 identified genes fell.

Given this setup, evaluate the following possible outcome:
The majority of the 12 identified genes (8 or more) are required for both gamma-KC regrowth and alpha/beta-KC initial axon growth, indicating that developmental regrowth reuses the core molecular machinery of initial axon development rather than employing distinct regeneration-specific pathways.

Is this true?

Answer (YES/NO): NO